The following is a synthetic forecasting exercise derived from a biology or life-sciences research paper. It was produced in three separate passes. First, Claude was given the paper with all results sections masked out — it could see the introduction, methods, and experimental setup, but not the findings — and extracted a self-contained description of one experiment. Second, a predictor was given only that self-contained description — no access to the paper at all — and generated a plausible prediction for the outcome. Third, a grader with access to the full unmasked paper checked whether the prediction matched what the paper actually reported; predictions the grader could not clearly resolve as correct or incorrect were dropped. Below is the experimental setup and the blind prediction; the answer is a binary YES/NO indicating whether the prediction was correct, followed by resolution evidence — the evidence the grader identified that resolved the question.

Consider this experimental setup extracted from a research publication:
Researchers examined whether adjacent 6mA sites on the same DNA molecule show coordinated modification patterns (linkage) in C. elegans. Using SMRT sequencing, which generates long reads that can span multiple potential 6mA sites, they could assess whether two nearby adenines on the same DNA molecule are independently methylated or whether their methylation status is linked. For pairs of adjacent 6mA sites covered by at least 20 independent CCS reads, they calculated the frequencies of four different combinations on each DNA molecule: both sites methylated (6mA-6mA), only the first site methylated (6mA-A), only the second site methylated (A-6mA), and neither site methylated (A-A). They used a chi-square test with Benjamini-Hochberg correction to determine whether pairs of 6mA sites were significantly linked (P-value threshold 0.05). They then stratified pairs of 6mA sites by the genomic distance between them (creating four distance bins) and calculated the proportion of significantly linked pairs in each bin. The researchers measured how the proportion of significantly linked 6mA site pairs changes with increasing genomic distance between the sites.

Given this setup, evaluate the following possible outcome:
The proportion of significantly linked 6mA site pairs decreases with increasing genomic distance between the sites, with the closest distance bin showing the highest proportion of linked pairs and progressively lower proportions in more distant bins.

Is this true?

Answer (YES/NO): YES